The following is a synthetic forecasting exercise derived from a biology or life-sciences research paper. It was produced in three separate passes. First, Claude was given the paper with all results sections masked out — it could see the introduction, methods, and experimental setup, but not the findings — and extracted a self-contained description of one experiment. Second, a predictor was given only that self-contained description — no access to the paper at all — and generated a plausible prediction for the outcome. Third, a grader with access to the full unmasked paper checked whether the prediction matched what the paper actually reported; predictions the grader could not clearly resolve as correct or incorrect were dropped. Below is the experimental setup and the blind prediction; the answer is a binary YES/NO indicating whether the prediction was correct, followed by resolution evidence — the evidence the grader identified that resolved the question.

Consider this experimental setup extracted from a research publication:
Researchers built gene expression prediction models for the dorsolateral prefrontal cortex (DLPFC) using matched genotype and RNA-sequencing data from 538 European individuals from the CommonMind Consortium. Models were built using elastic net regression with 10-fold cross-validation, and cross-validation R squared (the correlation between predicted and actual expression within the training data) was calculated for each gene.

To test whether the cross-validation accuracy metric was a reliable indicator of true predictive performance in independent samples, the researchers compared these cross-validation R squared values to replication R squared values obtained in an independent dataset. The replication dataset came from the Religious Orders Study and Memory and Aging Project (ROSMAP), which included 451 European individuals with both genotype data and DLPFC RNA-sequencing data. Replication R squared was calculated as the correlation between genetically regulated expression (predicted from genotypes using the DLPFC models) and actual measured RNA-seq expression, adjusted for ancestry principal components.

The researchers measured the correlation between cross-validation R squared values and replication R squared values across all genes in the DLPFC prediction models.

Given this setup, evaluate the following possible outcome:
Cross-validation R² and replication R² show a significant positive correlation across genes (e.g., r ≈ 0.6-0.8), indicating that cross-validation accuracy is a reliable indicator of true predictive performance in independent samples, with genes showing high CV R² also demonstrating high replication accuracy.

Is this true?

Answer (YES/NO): YES